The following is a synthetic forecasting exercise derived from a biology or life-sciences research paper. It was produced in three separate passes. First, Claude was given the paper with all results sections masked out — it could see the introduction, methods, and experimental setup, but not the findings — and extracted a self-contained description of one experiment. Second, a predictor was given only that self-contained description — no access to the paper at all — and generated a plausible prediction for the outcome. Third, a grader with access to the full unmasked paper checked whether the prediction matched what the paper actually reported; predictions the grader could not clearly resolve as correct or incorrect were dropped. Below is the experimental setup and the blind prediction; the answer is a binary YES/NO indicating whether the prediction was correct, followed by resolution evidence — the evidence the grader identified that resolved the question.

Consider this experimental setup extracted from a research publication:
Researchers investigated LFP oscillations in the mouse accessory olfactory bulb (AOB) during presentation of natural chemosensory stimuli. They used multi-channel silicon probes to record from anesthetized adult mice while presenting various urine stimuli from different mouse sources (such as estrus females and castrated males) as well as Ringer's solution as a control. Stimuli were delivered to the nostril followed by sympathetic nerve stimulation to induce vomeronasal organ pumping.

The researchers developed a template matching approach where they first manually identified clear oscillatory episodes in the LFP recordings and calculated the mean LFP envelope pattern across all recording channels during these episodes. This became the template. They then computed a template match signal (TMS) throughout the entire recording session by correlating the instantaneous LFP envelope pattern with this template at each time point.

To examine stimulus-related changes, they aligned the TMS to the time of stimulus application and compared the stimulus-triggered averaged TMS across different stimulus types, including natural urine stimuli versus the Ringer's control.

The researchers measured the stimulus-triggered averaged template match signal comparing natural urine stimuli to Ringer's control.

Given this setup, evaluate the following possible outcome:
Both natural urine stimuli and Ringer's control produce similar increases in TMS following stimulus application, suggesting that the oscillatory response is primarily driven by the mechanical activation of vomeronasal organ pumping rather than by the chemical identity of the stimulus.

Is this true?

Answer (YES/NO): NO